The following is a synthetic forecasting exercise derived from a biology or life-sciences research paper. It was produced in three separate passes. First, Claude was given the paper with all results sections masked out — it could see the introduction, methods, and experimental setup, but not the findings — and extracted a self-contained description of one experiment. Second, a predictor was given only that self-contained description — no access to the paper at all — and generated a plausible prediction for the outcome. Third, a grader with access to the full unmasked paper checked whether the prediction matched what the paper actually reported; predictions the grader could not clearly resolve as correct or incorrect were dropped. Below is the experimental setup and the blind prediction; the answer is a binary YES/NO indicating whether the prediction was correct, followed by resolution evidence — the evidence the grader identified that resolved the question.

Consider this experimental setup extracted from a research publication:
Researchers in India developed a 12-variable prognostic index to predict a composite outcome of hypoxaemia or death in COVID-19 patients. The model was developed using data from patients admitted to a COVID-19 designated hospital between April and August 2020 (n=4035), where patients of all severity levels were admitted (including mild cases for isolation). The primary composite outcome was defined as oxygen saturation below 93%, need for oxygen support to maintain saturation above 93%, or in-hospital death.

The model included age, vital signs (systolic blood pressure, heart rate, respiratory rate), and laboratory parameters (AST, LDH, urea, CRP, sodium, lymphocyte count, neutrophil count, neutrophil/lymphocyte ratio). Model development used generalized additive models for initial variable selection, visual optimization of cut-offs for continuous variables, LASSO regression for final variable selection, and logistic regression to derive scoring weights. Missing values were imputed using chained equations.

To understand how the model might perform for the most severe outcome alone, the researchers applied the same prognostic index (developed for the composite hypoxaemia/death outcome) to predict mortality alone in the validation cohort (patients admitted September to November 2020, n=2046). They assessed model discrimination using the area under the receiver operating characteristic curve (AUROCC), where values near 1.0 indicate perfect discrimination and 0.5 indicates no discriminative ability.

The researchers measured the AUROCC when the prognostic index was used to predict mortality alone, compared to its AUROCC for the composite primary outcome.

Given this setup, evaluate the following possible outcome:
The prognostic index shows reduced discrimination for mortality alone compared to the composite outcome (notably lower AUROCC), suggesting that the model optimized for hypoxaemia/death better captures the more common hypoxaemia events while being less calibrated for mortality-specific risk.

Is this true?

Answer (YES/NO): NO